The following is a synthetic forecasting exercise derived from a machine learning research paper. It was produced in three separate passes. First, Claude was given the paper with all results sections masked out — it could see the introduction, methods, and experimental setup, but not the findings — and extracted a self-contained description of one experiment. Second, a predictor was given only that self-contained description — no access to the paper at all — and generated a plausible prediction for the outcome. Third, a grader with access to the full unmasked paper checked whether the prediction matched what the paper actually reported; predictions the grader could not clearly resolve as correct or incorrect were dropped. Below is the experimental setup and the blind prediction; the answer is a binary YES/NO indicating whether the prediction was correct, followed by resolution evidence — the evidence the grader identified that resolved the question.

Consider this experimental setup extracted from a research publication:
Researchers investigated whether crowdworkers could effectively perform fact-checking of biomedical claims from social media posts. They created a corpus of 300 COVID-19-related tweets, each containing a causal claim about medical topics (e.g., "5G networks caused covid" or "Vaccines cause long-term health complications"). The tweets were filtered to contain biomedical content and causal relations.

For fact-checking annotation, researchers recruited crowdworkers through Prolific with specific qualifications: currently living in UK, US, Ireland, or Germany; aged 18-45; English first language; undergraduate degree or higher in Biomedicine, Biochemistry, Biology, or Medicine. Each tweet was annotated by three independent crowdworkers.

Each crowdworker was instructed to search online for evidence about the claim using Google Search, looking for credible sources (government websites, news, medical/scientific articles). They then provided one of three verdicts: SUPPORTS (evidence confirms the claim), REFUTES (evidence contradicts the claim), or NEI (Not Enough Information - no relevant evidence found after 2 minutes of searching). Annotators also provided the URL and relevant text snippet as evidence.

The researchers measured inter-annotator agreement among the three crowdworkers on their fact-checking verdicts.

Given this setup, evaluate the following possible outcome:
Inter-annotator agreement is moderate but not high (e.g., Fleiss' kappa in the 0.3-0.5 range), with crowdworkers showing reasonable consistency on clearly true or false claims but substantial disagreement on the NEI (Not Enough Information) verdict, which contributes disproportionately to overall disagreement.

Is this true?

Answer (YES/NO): YES